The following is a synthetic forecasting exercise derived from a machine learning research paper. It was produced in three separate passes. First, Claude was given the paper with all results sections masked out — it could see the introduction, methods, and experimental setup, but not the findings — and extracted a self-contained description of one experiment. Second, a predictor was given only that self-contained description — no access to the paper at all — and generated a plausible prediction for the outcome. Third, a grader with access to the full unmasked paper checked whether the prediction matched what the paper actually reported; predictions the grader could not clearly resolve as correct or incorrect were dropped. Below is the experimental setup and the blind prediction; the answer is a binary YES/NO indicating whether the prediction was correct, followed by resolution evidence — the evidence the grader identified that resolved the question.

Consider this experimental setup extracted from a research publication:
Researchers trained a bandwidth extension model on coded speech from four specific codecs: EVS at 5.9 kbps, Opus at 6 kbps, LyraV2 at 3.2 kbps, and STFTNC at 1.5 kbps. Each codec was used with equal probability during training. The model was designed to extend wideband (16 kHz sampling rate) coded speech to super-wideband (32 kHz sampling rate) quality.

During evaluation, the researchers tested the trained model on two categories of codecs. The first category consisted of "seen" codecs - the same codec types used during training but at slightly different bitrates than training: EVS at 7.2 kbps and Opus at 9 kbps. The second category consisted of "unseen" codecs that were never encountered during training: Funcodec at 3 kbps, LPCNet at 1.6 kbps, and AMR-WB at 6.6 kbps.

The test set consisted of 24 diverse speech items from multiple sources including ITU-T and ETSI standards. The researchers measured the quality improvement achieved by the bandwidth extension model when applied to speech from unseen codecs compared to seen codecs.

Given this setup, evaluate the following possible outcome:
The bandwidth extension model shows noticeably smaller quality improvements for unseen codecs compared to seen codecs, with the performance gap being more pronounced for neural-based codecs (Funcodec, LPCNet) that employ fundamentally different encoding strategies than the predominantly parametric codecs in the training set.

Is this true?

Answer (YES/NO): NO